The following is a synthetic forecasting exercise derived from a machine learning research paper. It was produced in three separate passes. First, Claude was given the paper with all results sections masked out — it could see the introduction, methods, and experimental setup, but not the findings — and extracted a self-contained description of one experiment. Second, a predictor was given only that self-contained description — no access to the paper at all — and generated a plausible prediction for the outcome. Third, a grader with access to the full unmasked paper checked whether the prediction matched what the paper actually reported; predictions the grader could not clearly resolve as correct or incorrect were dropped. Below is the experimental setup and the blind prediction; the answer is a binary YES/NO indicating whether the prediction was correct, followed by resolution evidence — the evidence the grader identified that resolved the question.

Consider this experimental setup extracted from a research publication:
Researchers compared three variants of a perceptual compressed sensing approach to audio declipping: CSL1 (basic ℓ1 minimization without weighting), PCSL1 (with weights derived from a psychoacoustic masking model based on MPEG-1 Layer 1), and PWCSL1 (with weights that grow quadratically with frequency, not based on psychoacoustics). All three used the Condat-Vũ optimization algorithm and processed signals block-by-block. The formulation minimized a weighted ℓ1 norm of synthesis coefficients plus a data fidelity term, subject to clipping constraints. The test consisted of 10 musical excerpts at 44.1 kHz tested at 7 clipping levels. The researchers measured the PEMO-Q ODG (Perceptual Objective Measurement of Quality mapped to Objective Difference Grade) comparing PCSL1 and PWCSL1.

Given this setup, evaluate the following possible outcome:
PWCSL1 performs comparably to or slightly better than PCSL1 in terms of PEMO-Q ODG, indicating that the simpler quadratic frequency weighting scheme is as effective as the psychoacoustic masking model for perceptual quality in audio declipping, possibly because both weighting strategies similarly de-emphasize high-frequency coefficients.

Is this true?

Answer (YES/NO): NO